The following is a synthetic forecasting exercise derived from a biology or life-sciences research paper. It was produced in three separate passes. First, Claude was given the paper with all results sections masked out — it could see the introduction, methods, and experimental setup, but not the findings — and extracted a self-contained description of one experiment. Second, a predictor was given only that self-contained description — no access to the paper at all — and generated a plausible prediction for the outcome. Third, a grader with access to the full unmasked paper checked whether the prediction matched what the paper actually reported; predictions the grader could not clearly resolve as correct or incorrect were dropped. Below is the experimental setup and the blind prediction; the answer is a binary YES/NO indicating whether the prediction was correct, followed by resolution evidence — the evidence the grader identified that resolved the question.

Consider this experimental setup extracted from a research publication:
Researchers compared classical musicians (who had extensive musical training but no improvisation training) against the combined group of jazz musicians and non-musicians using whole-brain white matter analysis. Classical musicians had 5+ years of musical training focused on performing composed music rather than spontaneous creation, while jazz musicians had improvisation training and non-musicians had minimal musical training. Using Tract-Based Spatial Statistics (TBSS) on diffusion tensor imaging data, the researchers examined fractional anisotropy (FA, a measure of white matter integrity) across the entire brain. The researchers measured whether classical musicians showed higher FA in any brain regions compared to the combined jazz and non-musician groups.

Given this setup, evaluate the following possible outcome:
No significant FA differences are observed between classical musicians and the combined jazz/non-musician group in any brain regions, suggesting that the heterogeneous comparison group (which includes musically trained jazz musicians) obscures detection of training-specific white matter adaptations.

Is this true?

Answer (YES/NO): YES